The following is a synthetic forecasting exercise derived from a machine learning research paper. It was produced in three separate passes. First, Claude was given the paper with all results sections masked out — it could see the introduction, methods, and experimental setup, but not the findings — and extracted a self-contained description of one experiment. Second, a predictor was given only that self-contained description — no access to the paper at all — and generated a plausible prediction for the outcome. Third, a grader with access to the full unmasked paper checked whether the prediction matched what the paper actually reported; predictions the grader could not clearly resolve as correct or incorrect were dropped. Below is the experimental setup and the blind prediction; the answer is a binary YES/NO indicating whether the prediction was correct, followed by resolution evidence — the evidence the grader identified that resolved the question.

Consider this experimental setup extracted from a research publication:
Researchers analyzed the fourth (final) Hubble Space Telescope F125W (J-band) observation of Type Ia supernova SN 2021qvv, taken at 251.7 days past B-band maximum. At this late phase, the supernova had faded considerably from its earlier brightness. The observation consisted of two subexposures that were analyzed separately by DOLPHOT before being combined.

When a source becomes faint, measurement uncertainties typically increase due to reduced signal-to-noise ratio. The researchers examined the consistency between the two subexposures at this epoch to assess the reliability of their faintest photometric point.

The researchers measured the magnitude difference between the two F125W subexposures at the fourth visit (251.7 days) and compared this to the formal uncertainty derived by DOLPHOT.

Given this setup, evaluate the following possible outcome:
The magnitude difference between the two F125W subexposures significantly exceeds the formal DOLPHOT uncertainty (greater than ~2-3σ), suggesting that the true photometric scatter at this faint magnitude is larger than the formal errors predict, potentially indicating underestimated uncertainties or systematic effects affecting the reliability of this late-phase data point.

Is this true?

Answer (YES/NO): YES